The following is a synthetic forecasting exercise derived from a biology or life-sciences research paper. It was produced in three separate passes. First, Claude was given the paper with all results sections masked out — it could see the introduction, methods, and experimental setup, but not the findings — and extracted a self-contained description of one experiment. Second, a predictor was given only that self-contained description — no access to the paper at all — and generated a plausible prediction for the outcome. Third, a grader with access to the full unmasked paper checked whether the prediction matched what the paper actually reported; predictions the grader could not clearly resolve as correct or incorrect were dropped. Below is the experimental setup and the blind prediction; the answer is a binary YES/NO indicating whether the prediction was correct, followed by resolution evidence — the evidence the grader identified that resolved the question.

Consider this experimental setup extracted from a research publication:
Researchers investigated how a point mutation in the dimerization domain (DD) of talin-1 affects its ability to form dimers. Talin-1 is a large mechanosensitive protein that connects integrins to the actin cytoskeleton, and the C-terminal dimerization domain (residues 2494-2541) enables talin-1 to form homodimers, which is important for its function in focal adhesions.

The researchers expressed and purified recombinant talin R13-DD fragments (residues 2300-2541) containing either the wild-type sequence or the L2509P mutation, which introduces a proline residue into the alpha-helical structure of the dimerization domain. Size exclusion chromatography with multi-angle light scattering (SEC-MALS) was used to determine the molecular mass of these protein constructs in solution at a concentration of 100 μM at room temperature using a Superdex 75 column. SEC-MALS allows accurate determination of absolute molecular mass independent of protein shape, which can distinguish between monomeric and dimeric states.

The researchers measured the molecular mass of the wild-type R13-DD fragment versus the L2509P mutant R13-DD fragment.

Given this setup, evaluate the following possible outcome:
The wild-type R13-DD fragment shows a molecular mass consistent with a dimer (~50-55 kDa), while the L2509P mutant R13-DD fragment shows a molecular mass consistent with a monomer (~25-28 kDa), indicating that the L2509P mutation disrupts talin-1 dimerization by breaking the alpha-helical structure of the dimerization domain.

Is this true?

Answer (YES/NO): YES